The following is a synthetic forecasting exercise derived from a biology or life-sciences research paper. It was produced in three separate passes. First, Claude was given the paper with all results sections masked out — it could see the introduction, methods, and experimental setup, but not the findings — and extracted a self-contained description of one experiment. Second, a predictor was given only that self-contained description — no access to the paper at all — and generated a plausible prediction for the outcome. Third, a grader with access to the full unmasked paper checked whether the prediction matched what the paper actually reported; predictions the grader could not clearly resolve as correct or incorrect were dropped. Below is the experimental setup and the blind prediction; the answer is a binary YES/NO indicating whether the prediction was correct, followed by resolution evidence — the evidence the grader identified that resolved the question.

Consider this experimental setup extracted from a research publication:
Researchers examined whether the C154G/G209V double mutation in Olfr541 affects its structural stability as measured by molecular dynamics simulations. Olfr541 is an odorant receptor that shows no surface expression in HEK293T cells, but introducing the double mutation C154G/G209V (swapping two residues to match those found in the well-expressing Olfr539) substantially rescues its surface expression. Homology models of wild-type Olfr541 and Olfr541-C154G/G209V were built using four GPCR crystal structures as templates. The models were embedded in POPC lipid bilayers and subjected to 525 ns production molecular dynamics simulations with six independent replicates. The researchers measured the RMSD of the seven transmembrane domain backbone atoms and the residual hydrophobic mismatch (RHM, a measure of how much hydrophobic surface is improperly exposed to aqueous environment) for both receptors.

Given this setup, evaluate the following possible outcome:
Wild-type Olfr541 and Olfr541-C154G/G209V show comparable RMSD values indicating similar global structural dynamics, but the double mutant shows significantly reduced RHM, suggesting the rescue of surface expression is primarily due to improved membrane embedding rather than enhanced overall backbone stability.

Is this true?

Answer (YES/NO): NO